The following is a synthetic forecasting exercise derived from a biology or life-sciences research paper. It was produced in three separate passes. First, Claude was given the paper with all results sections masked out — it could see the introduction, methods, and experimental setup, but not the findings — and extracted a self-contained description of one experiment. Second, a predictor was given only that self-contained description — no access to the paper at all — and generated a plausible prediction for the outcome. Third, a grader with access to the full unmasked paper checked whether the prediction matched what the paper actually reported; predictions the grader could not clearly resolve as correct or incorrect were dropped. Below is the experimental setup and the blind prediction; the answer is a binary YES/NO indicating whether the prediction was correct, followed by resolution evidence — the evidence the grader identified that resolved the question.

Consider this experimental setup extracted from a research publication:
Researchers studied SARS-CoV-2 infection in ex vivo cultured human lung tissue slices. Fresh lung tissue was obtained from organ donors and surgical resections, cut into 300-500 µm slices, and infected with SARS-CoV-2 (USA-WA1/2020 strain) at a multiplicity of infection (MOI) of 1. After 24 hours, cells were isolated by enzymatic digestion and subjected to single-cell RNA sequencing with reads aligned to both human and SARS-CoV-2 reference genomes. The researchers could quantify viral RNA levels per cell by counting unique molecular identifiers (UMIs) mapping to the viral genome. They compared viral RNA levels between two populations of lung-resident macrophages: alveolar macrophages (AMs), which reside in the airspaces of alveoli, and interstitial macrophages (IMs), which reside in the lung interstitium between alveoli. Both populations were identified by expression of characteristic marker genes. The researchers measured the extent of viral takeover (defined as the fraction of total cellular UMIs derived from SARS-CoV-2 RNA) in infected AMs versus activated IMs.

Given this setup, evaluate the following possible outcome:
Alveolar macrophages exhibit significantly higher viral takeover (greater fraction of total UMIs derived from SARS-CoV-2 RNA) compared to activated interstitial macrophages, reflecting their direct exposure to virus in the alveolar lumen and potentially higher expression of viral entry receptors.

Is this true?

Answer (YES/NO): NO